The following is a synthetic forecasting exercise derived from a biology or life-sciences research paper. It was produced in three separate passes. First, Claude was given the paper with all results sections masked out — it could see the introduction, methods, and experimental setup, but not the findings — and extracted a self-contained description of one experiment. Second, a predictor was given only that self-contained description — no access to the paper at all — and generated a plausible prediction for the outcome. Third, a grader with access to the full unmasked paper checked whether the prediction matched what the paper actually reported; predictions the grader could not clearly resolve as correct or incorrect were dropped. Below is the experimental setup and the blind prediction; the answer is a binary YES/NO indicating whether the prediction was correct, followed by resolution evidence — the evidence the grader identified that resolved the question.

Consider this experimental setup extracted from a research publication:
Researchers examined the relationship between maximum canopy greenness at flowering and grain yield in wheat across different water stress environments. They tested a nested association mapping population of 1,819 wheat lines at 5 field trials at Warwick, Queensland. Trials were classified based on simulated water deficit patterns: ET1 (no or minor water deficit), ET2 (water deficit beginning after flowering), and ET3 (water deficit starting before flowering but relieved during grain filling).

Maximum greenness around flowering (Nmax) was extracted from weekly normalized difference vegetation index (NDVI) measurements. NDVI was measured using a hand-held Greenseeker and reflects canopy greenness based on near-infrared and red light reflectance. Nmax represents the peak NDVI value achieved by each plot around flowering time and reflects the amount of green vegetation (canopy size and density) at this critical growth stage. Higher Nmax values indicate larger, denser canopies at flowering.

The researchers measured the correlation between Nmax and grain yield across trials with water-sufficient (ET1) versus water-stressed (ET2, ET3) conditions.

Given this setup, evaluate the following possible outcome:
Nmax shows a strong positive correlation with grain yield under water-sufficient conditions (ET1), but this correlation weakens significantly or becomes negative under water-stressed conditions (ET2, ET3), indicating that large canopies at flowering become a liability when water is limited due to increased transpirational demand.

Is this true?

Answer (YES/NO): NO